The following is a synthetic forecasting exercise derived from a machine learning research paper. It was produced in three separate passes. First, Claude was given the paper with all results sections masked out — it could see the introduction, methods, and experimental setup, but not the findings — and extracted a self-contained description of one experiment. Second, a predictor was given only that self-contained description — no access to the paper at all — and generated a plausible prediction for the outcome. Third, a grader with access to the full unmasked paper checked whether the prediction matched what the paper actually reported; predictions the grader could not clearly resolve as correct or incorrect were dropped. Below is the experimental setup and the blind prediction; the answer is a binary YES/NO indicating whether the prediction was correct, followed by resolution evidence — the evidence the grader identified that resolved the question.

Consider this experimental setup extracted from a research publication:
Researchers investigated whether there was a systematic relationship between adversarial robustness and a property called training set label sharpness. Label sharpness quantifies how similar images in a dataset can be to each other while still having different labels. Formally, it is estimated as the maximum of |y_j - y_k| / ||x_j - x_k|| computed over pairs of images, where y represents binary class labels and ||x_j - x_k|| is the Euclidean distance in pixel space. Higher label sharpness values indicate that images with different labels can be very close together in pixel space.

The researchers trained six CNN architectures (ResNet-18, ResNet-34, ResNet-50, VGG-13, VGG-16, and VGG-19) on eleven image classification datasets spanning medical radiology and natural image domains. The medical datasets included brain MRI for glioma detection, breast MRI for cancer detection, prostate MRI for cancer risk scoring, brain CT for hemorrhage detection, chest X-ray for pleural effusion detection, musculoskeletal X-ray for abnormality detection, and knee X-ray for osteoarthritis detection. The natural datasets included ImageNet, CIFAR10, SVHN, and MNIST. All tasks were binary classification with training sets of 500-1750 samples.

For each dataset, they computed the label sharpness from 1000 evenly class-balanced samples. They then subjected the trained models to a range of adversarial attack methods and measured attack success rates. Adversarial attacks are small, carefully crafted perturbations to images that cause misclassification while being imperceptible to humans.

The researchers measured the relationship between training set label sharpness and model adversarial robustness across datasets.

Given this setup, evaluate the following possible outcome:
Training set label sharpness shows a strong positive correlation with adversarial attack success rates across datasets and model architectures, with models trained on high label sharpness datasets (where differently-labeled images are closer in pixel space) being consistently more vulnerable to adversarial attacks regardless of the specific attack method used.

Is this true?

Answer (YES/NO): NO